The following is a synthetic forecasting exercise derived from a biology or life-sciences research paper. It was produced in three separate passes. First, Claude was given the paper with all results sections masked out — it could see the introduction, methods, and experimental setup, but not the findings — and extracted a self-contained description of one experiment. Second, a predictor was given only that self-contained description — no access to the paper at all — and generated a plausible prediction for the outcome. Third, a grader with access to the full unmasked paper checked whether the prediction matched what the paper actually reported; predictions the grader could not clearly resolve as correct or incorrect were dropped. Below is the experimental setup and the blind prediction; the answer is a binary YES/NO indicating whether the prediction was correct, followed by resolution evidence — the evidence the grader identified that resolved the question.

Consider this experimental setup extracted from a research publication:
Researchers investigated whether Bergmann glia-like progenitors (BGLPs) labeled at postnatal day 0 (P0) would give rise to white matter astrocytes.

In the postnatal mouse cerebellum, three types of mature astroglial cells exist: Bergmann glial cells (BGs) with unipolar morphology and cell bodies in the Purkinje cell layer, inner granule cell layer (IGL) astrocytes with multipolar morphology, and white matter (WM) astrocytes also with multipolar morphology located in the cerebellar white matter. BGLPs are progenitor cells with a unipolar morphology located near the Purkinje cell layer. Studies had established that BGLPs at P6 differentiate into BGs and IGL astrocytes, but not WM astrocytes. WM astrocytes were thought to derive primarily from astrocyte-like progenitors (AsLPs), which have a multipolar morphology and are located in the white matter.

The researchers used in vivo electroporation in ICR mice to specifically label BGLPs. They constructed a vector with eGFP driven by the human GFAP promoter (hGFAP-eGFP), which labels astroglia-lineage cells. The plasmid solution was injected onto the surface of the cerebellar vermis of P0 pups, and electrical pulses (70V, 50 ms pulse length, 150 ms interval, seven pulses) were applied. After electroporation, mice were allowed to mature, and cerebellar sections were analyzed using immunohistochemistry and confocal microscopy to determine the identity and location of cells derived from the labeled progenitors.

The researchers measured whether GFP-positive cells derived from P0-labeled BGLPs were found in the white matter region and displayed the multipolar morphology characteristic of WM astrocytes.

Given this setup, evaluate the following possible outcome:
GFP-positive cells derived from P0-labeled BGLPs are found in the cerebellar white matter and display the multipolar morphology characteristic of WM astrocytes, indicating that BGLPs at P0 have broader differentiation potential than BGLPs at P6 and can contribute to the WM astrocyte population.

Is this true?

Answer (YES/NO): YES